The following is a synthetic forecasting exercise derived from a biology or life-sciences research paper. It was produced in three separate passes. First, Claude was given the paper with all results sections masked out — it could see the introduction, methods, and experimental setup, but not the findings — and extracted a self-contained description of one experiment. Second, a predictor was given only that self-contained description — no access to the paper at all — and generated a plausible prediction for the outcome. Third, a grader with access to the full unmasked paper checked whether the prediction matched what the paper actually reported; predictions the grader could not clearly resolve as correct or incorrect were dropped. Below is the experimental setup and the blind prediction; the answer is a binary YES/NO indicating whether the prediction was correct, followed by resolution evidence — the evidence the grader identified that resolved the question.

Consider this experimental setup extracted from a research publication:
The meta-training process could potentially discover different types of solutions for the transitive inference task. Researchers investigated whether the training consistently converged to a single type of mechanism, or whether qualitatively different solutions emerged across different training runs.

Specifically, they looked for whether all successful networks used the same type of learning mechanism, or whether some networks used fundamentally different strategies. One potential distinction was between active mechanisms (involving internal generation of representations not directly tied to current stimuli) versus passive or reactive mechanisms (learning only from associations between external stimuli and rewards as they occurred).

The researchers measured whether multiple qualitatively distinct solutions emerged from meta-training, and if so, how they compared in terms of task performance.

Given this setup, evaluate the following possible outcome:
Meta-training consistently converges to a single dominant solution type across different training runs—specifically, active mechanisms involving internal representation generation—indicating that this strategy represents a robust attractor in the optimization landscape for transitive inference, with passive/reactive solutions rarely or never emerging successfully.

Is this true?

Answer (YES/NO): NO